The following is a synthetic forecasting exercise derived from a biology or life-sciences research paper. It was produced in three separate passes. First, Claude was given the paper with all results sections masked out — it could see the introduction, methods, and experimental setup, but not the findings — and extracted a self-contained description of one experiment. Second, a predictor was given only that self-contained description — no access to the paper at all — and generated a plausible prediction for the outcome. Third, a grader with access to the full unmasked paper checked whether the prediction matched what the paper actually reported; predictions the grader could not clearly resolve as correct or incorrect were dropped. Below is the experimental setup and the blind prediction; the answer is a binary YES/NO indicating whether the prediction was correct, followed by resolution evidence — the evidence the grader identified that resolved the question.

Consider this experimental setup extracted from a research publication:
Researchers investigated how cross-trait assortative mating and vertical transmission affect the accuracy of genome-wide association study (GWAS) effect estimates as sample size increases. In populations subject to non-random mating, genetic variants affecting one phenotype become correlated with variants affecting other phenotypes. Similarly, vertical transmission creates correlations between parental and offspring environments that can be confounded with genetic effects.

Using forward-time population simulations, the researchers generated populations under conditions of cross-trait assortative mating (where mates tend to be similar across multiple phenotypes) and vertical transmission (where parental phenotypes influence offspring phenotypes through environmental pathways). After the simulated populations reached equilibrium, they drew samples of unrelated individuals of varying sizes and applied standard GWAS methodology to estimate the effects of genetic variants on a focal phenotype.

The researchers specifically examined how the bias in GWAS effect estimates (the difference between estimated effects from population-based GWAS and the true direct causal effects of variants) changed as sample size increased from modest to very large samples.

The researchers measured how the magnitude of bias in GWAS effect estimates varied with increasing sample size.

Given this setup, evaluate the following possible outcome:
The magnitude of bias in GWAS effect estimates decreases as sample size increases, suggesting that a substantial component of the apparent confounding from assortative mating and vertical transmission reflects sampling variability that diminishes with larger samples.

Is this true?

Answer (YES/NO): NO